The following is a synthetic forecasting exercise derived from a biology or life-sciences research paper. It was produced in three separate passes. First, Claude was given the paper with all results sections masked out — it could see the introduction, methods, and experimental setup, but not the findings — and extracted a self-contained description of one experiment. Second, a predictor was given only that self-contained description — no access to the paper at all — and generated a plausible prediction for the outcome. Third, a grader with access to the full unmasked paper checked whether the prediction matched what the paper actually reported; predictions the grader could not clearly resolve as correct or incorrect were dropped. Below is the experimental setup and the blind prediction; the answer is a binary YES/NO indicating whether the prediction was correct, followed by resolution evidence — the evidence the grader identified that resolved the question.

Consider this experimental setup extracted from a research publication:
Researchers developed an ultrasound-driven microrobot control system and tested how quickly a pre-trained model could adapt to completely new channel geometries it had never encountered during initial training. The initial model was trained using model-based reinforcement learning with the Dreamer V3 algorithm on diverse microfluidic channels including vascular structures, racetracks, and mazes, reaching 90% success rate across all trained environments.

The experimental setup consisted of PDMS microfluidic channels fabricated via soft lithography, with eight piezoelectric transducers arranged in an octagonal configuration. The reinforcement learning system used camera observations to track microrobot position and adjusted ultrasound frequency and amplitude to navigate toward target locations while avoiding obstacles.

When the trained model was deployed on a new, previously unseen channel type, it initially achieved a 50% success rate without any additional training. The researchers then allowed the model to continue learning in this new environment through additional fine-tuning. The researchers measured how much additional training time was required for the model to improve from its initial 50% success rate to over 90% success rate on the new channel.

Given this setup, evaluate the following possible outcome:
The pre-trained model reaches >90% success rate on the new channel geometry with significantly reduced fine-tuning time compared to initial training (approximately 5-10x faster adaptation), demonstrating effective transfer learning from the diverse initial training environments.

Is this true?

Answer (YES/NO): NO